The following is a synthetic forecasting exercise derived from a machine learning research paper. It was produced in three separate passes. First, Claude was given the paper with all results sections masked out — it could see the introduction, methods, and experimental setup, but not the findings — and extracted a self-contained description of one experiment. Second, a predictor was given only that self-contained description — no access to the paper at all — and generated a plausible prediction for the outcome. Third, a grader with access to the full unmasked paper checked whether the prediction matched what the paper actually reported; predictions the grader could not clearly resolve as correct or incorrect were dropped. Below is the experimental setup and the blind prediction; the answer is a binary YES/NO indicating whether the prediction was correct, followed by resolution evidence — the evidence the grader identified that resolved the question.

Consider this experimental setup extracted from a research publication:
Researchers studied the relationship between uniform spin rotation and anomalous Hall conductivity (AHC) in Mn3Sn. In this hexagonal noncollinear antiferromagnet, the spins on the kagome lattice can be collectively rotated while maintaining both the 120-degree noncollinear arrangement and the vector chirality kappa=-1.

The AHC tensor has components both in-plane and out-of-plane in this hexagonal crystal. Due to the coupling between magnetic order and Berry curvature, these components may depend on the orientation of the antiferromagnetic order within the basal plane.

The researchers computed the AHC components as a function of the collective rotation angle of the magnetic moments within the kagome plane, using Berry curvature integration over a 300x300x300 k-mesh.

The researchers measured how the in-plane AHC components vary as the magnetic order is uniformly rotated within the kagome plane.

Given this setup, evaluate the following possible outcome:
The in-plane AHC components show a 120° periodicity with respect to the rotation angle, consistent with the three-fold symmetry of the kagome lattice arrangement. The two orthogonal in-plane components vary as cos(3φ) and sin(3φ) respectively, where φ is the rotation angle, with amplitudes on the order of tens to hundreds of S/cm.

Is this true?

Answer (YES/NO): NO